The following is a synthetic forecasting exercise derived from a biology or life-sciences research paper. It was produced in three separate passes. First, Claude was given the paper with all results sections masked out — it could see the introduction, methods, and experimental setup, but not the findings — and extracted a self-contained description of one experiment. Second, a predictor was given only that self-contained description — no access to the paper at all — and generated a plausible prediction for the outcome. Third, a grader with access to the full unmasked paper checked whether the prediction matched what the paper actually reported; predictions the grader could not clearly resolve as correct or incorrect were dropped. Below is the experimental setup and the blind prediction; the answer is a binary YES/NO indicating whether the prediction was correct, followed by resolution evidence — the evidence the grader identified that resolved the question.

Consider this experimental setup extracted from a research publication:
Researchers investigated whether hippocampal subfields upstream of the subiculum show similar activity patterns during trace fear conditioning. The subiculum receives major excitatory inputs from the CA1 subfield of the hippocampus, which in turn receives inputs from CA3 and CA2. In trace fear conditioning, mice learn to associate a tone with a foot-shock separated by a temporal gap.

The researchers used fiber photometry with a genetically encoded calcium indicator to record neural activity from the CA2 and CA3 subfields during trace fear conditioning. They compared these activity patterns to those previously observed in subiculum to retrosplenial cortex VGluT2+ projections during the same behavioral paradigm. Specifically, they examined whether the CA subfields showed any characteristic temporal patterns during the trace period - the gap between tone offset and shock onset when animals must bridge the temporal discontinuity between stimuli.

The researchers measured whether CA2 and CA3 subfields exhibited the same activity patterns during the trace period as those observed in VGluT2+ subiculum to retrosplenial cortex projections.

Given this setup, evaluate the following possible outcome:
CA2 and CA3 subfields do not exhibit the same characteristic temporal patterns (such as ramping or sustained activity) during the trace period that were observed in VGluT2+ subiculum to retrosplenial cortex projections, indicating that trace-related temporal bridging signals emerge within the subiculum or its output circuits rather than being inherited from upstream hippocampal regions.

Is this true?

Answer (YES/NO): YES